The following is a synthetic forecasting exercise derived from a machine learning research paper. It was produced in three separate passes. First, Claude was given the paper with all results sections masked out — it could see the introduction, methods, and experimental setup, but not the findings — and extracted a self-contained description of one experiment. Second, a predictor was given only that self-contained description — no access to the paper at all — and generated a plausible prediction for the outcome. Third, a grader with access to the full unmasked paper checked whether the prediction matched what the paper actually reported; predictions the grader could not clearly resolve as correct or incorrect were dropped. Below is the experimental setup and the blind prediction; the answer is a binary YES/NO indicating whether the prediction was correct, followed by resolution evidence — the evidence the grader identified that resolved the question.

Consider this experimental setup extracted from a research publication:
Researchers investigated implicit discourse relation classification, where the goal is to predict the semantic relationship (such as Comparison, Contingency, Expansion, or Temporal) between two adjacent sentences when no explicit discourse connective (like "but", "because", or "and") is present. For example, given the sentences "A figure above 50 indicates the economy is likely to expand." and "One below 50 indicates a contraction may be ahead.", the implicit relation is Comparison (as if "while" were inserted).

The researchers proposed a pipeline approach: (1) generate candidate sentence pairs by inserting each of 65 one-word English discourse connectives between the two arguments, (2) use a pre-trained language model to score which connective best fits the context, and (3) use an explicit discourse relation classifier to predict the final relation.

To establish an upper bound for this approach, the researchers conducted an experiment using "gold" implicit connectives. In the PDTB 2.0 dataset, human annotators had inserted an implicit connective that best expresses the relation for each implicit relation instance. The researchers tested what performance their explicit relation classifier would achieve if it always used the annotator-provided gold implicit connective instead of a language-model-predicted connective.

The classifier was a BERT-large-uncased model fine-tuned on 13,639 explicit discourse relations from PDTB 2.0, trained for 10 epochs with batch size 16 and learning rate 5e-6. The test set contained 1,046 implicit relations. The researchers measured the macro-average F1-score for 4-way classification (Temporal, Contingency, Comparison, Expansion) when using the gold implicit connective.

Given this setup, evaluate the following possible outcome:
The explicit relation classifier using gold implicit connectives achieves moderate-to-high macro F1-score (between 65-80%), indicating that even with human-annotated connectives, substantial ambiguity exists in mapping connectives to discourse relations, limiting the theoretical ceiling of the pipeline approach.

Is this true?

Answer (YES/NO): NO